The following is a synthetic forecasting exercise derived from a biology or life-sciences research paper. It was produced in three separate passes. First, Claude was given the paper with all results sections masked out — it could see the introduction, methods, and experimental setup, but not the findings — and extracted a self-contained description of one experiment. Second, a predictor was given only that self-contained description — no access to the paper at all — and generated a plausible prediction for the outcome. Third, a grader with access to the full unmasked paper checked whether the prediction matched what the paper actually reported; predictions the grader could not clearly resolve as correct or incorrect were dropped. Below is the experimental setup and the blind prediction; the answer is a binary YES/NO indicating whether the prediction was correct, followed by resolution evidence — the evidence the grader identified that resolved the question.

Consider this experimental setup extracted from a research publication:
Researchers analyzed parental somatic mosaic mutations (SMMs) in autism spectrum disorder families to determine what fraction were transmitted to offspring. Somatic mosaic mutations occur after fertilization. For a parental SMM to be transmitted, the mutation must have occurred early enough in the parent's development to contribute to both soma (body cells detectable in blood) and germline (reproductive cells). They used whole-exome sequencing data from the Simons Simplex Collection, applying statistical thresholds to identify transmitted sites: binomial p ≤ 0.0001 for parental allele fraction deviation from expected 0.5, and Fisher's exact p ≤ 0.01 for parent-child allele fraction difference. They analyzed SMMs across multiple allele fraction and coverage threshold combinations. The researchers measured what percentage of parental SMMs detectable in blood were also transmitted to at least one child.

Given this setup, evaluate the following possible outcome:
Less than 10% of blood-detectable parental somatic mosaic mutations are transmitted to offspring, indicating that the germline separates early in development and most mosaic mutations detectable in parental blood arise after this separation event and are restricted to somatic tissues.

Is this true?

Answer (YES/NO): NO